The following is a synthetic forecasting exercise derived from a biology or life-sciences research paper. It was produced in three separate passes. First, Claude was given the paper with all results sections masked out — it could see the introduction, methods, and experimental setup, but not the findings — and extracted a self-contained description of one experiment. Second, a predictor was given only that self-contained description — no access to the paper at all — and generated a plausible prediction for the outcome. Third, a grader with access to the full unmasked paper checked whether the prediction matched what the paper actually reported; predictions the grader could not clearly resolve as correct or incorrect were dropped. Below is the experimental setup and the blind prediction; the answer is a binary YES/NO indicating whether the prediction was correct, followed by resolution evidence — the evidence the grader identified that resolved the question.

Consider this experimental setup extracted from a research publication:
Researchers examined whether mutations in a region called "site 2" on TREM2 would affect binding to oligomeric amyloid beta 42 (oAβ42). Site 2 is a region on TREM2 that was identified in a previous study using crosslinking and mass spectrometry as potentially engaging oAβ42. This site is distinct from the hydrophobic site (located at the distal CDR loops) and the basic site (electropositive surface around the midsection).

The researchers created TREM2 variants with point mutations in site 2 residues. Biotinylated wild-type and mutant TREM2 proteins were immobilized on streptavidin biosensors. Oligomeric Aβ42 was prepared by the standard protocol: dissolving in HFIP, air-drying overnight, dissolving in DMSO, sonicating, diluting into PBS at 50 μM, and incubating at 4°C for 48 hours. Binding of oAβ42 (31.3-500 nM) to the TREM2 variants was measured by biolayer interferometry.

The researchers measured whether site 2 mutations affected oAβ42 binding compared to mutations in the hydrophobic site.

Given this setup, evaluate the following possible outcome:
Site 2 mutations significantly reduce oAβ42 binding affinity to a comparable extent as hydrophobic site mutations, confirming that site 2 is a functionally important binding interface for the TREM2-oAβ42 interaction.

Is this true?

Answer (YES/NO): NO